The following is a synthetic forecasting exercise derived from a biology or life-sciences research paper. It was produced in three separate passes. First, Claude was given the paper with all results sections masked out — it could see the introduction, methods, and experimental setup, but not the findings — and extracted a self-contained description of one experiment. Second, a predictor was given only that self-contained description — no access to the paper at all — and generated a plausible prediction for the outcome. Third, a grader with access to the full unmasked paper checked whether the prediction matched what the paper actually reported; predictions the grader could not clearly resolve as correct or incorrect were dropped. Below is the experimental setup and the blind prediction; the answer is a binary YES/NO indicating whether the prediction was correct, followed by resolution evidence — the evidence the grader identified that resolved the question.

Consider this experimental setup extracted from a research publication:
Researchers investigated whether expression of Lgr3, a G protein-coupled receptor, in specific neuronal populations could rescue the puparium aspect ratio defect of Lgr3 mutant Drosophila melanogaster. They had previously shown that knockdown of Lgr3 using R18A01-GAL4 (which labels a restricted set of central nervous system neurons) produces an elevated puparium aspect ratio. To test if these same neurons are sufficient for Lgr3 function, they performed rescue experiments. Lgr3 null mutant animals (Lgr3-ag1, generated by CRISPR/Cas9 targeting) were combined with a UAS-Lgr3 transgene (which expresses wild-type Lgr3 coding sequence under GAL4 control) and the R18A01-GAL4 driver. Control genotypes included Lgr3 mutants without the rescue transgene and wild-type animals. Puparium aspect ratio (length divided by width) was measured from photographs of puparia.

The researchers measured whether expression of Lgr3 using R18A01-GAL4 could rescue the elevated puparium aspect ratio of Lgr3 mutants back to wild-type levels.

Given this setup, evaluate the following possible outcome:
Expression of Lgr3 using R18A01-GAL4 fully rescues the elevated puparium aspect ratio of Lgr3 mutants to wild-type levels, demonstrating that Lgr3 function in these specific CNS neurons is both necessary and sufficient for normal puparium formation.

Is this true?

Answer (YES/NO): YES